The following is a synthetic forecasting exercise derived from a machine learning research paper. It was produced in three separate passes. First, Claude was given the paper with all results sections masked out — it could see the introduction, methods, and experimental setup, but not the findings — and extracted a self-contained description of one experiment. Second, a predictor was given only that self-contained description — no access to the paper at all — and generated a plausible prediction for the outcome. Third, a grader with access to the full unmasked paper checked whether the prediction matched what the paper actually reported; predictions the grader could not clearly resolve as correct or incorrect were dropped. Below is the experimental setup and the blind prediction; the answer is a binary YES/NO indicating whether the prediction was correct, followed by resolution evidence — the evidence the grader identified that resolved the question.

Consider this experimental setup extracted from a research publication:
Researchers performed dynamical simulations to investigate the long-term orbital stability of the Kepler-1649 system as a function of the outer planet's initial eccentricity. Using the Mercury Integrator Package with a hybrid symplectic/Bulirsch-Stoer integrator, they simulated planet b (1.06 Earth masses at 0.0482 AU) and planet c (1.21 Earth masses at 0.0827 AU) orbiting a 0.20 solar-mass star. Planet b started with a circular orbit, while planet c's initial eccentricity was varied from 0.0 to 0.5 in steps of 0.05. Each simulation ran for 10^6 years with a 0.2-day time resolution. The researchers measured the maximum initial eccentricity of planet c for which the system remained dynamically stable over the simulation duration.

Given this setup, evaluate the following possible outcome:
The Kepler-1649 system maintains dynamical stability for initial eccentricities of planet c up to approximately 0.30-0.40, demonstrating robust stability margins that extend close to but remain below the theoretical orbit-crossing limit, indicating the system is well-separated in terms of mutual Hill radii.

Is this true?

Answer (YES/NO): YES